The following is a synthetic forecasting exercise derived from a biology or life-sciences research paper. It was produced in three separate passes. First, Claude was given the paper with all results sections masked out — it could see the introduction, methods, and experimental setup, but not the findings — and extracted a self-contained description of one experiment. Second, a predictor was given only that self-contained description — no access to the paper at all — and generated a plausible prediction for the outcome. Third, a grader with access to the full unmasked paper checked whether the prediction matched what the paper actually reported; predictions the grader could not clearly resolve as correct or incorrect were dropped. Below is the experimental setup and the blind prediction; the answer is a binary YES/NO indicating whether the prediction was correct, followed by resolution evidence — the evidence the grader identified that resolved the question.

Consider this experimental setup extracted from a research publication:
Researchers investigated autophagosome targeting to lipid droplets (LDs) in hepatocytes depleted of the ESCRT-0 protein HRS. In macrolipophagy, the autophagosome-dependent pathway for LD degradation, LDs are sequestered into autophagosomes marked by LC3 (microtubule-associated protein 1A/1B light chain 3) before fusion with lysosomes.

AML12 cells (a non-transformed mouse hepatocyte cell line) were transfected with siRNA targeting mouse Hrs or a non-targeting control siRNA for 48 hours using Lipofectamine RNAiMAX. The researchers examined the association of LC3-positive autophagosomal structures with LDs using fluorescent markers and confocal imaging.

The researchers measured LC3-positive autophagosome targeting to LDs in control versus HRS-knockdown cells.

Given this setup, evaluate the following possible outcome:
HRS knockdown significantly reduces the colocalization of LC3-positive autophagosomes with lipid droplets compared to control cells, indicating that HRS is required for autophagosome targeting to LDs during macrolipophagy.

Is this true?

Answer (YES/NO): NO